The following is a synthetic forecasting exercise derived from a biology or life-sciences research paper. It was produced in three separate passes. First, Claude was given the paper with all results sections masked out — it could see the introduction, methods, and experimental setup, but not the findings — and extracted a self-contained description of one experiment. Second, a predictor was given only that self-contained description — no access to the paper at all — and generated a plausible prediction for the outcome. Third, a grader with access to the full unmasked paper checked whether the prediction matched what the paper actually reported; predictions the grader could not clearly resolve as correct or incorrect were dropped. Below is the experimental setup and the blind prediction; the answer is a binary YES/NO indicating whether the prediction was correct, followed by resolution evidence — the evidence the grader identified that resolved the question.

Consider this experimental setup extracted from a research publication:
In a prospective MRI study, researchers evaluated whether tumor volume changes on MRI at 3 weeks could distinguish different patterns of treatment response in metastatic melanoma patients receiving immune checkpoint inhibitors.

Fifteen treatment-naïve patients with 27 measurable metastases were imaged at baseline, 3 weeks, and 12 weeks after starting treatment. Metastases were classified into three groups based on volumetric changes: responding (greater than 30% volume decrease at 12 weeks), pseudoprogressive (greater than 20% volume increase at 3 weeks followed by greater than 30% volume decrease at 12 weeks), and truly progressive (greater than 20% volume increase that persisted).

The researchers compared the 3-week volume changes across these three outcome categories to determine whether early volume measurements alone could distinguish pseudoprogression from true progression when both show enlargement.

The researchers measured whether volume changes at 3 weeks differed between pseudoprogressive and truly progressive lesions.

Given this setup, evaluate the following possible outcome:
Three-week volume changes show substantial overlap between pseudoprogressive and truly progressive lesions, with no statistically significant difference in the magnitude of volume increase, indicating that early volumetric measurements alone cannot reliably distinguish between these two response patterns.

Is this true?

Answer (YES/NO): YES